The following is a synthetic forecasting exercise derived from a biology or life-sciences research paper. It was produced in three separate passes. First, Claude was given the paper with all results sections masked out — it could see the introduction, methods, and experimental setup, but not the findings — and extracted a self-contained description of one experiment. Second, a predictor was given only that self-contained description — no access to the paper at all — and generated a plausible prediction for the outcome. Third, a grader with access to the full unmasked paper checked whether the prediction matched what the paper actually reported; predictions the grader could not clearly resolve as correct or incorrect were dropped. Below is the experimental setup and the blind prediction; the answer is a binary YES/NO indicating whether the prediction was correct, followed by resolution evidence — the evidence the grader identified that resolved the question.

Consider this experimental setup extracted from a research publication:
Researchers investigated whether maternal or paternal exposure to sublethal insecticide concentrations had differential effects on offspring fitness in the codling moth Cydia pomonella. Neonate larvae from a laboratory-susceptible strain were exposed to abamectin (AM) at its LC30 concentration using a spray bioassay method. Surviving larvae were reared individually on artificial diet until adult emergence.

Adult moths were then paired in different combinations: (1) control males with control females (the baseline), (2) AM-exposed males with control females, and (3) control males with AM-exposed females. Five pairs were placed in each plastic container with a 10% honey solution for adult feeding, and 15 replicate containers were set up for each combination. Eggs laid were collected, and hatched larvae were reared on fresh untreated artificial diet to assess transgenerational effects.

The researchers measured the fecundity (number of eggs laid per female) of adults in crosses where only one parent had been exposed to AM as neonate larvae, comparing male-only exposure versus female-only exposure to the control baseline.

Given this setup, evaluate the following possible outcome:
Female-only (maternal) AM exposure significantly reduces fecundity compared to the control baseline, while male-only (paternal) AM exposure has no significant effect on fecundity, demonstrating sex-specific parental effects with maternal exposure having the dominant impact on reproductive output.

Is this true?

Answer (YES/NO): NO